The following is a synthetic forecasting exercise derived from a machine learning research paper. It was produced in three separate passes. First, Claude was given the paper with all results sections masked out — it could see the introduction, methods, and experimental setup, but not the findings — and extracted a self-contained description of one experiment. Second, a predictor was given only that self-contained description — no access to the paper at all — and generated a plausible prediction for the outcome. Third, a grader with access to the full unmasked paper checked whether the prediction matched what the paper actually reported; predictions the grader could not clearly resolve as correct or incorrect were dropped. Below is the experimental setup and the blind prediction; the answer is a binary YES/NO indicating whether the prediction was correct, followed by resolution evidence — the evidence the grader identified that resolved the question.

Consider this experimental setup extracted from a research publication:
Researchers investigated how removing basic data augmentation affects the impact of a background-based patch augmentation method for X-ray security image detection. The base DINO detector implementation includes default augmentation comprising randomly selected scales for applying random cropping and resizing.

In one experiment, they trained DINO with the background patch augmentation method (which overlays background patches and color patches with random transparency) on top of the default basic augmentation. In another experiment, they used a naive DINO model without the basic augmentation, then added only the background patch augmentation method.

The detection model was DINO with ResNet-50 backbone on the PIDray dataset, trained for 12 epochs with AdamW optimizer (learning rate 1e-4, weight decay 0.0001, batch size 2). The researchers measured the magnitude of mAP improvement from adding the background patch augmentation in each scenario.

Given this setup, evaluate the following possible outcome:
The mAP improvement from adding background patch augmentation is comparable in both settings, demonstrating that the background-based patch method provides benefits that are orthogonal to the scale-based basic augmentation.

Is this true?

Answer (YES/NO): NO